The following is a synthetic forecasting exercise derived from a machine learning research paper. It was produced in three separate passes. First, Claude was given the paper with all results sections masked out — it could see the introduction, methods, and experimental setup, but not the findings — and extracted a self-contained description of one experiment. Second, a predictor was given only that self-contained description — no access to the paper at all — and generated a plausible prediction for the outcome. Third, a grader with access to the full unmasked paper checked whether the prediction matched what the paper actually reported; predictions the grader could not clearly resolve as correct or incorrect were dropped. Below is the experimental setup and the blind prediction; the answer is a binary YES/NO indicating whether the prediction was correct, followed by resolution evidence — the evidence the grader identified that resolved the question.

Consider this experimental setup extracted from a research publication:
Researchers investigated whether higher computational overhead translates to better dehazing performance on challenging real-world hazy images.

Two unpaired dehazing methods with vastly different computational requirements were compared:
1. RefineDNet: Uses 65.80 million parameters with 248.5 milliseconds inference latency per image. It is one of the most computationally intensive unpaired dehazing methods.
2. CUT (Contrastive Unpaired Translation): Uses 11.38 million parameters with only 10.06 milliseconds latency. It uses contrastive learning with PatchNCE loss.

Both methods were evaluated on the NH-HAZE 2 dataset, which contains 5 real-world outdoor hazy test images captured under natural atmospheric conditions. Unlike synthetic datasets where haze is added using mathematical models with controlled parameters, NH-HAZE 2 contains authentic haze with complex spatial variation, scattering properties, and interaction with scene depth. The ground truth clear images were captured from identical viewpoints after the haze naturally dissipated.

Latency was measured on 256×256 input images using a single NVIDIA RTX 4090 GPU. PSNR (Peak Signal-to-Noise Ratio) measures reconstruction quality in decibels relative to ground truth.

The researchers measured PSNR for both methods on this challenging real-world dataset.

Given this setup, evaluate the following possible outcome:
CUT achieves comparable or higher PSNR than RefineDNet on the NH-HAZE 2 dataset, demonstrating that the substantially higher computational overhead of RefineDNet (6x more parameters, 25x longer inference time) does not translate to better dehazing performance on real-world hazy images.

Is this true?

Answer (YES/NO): YES